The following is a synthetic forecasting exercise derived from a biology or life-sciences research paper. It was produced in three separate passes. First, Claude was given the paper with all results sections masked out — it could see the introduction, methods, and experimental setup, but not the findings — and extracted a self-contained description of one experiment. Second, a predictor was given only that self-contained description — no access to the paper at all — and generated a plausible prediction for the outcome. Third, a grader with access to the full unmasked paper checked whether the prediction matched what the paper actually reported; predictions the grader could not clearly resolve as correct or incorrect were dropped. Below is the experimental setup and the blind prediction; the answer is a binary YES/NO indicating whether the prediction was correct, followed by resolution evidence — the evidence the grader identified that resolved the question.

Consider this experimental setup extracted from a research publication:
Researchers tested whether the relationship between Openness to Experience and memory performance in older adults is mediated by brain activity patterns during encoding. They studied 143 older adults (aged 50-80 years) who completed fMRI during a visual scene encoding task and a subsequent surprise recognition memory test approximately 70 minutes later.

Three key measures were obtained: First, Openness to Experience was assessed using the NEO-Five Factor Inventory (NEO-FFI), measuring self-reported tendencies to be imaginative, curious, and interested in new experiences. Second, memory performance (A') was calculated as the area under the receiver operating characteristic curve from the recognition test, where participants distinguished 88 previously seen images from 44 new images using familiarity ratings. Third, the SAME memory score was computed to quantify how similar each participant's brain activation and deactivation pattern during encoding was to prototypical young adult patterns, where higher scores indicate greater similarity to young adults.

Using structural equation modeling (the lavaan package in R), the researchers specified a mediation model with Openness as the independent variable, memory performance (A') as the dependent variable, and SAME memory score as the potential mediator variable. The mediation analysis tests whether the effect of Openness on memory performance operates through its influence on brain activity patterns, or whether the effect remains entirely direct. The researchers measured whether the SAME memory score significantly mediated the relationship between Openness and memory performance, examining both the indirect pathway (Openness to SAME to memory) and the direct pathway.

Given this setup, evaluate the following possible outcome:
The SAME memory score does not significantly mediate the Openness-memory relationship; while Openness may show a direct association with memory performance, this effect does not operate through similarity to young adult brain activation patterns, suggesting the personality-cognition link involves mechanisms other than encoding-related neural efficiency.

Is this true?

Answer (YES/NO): NO